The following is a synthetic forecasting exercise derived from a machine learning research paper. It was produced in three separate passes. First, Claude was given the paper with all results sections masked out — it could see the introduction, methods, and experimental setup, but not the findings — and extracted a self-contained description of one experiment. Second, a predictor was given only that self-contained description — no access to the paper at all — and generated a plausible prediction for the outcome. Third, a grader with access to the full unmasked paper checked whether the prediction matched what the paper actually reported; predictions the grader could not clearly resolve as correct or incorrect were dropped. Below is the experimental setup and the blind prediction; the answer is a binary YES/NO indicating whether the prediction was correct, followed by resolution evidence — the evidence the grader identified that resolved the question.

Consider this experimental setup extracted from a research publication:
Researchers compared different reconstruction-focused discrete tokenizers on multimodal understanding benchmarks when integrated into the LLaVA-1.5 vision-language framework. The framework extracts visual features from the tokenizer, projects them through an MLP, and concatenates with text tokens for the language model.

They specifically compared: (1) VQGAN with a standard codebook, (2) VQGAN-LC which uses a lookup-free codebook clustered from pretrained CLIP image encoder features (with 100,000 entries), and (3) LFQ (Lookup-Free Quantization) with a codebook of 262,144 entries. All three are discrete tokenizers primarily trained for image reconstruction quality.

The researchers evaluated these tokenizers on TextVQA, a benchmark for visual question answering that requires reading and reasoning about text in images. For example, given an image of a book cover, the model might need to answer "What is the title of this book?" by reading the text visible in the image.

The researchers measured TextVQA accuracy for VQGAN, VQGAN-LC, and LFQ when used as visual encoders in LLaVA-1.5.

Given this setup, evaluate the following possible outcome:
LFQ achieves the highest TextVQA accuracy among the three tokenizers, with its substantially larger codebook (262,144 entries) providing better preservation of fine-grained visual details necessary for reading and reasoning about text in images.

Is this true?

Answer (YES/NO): NO